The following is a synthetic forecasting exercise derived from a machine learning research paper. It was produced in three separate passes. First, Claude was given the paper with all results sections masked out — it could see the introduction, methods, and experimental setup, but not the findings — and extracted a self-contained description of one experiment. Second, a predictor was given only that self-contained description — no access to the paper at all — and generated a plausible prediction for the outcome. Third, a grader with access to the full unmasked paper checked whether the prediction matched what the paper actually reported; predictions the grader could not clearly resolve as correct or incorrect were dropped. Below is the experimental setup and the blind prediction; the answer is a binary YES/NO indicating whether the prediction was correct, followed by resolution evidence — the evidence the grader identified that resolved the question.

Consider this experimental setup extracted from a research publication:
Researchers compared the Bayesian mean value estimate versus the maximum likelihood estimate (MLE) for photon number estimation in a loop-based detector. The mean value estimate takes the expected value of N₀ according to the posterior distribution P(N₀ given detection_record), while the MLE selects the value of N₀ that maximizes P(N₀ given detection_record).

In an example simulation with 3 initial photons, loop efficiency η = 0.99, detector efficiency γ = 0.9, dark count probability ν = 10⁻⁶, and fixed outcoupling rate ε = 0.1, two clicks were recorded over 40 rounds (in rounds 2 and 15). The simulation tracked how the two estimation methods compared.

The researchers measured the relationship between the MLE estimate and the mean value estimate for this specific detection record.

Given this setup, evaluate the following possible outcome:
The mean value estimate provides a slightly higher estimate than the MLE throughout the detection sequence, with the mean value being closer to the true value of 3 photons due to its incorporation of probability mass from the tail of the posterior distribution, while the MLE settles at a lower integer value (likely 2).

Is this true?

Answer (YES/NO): YES